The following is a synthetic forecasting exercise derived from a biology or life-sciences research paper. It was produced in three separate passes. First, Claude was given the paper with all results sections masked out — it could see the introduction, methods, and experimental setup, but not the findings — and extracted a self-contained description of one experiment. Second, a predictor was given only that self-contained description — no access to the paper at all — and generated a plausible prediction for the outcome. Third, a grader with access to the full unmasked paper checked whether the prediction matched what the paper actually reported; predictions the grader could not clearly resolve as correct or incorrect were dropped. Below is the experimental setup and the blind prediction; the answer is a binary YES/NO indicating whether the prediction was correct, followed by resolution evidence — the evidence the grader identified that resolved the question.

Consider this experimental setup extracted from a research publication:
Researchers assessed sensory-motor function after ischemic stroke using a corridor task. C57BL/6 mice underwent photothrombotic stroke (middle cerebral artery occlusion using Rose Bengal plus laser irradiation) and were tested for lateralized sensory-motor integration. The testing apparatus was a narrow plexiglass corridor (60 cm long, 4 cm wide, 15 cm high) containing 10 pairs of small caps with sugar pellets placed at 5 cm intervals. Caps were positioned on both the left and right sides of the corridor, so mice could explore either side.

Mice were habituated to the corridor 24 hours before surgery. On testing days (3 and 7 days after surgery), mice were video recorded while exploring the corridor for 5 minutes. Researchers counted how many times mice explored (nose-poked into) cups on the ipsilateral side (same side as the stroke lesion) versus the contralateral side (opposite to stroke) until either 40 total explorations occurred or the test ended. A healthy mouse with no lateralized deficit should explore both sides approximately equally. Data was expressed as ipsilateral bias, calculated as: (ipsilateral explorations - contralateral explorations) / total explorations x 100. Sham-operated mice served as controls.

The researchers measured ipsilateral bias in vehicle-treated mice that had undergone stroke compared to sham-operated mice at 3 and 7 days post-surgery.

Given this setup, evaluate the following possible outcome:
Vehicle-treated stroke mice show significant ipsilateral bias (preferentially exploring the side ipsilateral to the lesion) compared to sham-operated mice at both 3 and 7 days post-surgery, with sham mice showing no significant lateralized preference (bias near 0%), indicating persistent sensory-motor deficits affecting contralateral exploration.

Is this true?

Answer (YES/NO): YES